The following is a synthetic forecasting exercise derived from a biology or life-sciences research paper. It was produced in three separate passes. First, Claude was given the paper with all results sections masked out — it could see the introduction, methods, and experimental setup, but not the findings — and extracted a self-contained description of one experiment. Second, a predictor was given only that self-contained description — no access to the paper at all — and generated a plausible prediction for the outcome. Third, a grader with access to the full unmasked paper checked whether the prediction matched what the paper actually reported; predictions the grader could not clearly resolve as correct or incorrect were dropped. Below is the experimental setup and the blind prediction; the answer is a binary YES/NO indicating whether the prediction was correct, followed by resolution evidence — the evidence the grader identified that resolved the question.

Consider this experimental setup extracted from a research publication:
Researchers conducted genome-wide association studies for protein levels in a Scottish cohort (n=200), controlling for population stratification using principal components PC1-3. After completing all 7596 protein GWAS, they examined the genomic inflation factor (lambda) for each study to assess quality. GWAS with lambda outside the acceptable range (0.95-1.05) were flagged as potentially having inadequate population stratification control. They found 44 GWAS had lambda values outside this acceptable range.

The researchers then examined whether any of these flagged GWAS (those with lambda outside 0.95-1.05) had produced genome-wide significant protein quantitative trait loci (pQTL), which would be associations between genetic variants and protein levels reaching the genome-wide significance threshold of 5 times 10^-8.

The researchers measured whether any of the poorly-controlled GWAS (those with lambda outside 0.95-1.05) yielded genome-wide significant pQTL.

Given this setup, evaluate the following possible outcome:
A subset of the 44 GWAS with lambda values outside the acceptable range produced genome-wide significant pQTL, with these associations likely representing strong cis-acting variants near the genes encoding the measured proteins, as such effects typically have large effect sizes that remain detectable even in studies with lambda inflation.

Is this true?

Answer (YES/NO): NO